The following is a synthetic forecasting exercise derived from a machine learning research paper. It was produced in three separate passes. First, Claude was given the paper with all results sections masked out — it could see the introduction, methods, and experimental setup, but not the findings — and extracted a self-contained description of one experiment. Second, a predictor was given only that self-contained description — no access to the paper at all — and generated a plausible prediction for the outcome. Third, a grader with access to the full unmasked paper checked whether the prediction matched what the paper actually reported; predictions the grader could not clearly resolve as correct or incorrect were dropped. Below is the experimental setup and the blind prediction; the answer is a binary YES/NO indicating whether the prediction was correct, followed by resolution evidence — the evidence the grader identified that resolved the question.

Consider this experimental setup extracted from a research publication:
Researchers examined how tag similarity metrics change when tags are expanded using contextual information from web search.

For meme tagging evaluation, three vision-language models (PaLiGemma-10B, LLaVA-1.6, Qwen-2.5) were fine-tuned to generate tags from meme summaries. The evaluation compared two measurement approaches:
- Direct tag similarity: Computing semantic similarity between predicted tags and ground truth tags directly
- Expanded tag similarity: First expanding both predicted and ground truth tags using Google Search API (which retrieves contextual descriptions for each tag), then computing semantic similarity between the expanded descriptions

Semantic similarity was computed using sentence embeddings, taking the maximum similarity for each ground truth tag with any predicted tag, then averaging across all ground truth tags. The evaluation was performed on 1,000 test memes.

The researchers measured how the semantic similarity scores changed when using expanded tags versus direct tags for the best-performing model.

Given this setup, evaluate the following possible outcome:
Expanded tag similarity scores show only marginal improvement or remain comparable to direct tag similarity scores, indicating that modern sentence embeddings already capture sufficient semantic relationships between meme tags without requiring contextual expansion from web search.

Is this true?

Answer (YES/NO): NO